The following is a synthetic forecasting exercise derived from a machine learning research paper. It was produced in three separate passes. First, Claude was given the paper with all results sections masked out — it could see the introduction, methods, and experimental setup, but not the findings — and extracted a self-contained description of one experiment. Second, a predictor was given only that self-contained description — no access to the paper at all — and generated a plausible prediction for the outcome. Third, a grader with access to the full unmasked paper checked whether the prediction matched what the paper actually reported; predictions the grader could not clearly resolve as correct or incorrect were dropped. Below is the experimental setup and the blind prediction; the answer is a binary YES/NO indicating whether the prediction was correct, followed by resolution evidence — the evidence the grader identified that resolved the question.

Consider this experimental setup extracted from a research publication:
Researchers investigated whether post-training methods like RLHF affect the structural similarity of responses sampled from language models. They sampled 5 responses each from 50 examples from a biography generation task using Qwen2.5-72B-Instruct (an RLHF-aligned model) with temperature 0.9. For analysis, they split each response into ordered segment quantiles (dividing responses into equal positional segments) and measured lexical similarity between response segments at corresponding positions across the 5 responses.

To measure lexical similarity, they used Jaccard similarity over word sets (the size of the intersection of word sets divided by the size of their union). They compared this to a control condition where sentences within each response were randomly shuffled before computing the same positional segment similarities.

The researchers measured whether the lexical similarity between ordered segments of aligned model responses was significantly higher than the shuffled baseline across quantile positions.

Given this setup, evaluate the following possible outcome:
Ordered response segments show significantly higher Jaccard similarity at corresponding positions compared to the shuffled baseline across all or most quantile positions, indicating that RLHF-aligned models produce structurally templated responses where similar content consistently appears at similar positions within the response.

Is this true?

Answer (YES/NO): YES